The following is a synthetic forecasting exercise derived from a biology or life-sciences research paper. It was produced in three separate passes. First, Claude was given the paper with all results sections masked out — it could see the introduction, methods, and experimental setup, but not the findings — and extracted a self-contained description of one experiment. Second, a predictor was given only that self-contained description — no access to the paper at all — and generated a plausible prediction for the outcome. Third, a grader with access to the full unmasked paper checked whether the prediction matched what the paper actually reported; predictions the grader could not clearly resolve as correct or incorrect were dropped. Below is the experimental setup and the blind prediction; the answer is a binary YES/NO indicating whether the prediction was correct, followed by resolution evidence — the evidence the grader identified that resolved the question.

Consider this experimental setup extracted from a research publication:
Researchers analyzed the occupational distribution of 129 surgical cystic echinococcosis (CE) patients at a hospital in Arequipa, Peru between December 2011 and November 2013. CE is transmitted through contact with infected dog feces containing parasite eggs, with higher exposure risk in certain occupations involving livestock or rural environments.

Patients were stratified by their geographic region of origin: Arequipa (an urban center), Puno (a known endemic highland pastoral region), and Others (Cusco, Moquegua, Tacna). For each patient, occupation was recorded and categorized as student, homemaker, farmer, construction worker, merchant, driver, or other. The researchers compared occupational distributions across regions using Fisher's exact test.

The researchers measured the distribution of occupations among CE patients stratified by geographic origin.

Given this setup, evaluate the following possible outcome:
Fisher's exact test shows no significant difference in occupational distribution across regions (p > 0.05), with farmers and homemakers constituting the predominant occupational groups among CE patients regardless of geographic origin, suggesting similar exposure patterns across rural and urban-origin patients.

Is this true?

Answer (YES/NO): NO